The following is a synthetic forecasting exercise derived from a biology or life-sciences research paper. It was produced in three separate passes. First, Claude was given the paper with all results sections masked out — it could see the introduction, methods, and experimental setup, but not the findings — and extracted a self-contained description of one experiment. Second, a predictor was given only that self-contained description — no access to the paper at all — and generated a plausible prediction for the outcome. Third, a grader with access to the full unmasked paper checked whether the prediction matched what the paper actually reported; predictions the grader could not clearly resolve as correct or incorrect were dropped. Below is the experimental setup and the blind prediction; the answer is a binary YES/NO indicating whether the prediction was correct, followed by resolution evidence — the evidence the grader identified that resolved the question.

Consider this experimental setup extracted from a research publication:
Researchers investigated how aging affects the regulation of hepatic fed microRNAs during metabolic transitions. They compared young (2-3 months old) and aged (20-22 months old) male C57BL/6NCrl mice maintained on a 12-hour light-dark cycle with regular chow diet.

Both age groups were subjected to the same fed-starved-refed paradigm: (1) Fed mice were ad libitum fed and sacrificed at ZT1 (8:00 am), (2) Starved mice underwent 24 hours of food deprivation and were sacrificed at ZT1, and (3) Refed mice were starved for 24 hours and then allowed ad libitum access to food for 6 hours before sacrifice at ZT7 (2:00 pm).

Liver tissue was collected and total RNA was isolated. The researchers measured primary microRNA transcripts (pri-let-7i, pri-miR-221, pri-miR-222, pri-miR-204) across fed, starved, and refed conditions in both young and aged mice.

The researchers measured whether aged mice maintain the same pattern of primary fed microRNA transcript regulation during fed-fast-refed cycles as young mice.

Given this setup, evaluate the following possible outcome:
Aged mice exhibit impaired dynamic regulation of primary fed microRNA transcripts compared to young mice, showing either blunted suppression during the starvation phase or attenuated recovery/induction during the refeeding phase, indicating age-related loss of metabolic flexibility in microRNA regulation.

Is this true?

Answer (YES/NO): NO